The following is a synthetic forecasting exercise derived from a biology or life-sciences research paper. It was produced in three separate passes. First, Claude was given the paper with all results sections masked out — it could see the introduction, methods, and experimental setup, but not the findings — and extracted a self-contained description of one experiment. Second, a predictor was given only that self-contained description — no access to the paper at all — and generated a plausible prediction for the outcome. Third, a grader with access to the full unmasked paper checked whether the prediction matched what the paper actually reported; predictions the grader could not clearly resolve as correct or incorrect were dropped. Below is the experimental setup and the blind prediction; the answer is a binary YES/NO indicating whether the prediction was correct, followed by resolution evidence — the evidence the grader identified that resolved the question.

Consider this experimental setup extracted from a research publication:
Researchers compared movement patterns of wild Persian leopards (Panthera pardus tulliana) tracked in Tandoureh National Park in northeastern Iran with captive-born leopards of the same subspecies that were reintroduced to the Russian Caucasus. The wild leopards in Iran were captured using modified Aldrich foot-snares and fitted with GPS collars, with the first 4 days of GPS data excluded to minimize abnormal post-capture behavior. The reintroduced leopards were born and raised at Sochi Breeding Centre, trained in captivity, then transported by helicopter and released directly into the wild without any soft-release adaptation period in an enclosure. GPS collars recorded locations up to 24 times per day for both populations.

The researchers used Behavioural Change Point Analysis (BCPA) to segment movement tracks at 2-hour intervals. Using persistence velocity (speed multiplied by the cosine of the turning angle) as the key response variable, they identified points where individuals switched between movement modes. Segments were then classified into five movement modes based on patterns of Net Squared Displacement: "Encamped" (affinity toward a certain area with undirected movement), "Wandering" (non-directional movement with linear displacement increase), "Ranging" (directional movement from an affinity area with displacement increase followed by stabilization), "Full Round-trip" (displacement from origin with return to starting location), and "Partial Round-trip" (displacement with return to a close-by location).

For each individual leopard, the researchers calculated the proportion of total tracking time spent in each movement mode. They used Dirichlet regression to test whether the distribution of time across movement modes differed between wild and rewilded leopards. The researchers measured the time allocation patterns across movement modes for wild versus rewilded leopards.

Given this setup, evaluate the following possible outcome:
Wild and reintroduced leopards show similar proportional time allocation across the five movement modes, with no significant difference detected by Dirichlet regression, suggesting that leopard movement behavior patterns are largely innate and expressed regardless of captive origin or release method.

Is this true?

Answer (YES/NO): NO